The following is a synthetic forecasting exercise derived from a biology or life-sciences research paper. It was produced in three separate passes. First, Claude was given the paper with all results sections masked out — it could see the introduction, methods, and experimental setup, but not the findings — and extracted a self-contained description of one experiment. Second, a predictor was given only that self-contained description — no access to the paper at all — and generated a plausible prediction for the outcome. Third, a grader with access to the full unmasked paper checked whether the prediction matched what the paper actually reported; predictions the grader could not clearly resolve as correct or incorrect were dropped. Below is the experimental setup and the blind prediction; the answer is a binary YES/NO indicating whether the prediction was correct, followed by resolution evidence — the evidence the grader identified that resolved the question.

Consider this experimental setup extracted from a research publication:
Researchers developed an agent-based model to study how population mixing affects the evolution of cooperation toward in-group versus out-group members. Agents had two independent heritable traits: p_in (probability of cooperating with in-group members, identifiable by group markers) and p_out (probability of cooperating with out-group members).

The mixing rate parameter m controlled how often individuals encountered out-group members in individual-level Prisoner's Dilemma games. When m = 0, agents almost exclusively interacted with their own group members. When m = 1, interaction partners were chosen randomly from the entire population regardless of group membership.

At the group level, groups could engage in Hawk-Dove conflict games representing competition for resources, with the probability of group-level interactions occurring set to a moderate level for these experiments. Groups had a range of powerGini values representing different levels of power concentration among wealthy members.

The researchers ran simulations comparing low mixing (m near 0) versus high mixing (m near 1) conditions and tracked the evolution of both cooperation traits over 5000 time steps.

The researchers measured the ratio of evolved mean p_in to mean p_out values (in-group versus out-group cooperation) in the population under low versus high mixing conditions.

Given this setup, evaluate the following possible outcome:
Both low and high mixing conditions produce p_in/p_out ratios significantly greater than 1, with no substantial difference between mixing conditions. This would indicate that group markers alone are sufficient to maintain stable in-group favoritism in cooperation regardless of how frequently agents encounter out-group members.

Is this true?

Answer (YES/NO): NO